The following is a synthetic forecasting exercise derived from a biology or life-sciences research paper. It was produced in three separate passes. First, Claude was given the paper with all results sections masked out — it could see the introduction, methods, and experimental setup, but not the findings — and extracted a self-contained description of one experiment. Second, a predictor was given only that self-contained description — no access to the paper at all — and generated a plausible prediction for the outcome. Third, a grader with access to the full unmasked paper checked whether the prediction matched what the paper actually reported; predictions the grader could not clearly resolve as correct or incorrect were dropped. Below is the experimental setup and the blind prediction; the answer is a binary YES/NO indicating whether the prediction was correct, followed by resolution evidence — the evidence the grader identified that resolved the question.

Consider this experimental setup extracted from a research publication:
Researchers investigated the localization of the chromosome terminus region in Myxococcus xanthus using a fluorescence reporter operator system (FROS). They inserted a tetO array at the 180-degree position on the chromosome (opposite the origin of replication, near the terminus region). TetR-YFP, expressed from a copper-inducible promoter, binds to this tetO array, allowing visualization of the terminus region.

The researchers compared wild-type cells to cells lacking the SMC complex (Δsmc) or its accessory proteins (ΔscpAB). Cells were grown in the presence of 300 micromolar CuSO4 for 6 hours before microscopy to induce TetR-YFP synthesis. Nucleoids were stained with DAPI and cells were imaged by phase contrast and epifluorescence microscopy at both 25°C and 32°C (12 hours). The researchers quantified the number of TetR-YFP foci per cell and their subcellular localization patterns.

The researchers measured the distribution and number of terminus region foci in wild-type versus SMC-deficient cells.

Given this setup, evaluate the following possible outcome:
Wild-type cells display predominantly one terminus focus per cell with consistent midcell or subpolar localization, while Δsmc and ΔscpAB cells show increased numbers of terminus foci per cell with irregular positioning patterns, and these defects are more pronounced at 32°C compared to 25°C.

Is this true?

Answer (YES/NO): NO